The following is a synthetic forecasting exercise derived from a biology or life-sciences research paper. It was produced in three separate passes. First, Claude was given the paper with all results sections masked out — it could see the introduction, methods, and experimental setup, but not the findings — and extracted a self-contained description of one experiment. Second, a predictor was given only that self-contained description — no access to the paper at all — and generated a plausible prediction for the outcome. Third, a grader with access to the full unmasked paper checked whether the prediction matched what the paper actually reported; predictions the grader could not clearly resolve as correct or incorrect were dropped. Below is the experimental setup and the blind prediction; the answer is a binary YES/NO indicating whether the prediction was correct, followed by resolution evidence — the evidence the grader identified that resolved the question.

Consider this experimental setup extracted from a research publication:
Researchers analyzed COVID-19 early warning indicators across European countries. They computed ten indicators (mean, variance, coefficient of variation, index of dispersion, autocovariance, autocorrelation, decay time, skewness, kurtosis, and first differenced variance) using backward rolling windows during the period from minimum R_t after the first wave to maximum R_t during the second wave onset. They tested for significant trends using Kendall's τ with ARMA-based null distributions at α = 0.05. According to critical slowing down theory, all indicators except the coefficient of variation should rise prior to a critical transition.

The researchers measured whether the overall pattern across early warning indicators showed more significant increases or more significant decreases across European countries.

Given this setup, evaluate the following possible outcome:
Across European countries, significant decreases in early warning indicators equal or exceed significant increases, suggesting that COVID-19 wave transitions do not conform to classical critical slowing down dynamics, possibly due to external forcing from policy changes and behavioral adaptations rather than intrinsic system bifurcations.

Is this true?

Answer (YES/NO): YES